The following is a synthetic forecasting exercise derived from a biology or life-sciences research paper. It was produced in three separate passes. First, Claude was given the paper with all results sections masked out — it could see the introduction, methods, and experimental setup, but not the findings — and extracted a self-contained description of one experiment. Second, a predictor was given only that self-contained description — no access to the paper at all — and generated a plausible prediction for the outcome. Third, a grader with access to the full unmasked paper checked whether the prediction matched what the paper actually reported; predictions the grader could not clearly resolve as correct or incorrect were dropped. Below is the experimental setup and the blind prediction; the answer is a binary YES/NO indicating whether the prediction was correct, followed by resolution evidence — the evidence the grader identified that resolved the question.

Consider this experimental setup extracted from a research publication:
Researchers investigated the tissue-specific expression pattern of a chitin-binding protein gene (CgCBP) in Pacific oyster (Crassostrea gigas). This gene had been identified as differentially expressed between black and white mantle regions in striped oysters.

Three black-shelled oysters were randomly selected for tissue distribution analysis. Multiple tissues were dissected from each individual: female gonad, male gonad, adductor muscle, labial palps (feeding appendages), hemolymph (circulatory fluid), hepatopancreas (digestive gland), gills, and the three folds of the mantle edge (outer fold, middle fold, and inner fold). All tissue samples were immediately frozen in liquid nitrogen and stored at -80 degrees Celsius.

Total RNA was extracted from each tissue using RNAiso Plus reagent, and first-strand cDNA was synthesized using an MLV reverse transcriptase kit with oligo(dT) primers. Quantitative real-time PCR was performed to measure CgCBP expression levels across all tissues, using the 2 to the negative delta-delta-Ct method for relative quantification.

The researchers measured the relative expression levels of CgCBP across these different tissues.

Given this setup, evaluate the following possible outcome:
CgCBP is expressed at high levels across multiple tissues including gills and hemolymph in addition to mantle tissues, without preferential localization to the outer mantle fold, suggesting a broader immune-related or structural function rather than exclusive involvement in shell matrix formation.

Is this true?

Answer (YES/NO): NO